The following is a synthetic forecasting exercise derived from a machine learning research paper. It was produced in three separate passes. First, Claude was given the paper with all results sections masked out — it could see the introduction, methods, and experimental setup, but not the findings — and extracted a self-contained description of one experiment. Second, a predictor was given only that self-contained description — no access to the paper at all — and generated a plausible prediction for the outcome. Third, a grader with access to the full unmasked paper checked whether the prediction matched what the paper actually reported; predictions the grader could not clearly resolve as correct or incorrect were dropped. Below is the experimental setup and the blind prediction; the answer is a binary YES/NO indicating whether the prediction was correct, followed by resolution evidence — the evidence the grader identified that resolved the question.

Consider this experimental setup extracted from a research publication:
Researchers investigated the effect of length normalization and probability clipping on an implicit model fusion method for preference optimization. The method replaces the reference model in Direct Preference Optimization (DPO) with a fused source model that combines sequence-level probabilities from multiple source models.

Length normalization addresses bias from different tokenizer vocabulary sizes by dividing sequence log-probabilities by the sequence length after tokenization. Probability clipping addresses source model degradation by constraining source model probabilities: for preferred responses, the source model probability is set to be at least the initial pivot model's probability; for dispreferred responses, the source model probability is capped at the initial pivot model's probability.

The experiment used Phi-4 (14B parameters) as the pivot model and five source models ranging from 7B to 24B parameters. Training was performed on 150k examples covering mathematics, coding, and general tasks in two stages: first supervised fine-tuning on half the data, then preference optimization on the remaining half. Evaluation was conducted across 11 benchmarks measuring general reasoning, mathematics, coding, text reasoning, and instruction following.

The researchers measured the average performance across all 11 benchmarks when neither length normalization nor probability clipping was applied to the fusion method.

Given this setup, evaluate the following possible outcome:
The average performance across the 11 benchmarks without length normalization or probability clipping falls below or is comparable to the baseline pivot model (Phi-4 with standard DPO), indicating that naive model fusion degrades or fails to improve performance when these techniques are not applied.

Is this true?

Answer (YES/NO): YES